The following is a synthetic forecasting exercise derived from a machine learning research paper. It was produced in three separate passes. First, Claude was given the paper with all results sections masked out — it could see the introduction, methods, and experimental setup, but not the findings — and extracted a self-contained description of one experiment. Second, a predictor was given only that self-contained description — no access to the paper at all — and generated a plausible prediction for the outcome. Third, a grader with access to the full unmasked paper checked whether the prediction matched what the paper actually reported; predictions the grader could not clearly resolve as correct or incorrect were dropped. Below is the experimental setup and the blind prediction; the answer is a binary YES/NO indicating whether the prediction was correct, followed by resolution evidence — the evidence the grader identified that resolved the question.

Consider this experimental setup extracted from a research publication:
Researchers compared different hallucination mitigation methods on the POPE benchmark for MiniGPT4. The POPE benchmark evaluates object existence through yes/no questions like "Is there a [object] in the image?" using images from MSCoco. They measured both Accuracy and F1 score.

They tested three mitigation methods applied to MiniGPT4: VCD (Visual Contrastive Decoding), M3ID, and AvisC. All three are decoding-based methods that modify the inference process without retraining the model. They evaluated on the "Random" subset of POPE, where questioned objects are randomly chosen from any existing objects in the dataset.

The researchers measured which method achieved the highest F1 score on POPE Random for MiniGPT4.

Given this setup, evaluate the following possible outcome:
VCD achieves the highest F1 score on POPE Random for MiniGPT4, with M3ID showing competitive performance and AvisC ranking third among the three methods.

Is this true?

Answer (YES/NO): NO